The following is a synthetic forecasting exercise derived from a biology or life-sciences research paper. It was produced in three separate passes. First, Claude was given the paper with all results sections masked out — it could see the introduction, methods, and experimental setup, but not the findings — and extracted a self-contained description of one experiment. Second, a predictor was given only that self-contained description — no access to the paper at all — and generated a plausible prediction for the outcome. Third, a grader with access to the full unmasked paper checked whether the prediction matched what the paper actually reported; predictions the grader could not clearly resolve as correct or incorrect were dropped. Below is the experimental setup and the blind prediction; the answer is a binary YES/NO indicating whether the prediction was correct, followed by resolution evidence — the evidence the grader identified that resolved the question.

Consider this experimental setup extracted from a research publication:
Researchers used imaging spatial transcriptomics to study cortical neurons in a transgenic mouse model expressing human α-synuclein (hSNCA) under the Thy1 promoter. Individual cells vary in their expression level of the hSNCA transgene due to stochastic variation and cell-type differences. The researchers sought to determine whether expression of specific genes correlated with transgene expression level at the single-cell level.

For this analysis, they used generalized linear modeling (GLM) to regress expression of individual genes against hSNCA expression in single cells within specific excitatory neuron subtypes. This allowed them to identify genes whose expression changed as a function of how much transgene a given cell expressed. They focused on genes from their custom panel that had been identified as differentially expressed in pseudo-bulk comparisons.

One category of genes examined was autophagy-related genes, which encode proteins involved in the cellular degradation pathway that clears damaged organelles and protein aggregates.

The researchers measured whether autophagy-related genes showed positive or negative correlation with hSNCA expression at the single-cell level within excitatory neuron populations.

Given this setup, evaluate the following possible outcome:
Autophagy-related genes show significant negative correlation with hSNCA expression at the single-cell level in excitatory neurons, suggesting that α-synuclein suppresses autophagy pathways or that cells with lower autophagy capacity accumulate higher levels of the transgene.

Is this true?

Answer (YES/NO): YES